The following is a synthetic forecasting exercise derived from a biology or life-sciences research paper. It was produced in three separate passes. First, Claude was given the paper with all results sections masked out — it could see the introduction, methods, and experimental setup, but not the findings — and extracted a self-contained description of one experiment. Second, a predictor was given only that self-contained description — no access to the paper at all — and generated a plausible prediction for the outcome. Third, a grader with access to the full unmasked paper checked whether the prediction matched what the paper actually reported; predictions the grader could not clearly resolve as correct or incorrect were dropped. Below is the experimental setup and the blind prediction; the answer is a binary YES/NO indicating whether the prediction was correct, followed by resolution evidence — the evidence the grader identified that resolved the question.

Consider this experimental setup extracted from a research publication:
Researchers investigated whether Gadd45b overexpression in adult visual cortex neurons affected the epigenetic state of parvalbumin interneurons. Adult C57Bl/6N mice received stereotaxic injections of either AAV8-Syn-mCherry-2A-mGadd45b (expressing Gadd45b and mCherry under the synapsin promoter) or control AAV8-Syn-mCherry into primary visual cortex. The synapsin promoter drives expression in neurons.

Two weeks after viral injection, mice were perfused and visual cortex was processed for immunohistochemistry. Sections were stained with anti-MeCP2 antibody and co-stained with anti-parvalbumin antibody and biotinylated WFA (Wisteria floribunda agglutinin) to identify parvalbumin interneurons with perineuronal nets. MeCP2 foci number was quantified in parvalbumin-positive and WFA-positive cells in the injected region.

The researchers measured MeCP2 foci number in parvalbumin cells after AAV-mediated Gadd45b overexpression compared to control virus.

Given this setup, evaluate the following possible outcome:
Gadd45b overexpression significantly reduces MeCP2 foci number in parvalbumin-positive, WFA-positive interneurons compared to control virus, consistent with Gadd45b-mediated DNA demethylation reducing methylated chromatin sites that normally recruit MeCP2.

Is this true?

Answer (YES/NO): NO